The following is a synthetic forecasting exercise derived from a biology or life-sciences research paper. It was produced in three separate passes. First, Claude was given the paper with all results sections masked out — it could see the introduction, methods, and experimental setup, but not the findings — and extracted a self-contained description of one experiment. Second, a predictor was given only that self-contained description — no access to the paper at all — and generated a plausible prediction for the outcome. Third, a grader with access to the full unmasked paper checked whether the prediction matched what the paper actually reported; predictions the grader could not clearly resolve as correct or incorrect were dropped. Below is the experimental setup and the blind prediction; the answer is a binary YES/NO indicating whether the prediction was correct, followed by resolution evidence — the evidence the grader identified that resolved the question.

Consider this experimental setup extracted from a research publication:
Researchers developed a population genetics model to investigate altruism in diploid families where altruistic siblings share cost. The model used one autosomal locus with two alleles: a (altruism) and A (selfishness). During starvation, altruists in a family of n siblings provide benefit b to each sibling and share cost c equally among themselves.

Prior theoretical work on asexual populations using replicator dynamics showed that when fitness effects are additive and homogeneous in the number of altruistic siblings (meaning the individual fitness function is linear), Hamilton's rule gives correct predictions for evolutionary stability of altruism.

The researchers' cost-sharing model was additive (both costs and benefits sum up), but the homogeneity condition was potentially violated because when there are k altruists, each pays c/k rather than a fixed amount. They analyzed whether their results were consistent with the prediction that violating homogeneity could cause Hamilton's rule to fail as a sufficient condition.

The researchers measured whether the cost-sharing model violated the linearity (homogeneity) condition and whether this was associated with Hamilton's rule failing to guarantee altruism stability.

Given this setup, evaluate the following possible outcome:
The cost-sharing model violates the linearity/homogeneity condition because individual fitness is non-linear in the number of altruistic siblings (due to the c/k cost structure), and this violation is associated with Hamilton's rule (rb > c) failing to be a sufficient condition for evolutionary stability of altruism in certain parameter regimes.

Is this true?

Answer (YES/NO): YES